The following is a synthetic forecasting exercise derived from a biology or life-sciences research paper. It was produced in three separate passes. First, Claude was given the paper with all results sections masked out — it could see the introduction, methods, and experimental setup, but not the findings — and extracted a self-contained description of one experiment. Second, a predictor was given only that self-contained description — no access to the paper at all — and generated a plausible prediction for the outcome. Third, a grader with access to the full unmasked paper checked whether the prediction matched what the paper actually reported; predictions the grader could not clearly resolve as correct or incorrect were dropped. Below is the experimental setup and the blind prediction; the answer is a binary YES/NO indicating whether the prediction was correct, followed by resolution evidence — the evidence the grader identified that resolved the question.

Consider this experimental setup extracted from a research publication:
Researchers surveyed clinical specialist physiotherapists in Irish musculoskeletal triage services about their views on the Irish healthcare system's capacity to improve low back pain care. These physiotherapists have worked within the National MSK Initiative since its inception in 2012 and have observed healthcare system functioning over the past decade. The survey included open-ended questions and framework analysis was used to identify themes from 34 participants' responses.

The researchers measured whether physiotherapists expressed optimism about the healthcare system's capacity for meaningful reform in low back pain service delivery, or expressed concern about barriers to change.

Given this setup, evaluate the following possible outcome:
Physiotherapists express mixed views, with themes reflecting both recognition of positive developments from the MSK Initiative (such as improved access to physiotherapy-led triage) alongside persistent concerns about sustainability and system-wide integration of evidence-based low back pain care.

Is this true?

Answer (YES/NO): NO